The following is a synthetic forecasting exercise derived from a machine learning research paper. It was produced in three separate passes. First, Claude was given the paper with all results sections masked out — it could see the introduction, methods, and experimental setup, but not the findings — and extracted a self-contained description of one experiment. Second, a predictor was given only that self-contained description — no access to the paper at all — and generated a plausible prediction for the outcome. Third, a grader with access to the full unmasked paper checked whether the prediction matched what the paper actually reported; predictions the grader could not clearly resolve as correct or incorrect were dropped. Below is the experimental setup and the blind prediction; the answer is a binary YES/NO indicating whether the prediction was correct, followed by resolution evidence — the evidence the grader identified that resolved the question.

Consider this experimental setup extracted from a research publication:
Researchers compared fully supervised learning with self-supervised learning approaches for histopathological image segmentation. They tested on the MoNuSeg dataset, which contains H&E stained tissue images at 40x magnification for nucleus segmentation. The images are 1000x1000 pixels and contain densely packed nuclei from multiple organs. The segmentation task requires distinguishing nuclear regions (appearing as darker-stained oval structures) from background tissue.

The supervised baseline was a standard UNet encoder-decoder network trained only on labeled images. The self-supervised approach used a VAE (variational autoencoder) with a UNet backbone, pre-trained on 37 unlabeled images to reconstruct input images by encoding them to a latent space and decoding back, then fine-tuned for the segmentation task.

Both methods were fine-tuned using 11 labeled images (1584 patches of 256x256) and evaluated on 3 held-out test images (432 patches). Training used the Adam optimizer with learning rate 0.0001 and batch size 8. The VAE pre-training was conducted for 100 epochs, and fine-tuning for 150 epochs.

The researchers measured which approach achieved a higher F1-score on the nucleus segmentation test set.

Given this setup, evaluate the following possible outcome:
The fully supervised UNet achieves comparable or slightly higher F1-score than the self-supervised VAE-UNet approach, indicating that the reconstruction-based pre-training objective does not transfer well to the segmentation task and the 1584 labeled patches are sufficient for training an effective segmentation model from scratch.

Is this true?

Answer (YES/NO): YES